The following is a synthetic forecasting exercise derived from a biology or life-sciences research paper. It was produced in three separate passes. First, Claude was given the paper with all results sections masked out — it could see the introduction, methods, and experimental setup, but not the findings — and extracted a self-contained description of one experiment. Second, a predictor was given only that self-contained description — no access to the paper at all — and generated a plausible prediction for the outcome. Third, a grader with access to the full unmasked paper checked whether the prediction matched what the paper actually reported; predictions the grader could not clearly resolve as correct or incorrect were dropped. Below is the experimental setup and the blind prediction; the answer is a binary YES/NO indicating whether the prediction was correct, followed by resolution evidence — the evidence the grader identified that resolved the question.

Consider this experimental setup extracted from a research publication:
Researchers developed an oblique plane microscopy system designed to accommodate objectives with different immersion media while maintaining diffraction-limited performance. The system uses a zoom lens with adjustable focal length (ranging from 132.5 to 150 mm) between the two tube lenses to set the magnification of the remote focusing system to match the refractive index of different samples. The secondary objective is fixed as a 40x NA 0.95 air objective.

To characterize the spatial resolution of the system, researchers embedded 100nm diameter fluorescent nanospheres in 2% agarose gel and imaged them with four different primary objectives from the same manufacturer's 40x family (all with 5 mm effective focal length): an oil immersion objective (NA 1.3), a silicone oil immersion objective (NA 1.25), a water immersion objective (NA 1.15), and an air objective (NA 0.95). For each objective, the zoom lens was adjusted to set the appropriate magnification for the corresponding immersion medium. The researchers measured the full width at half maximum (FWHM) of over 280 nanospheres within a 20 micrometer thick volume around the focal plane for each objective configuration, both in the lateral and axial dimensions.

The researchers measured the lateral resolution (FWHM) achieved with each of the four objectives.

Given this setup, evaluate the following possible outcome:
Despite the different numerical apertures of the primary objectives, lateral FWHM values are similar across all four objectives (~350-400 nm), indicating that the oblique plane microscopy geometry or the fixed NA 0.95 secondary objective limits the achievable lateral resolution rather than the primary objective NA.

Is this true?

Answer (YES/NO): NO